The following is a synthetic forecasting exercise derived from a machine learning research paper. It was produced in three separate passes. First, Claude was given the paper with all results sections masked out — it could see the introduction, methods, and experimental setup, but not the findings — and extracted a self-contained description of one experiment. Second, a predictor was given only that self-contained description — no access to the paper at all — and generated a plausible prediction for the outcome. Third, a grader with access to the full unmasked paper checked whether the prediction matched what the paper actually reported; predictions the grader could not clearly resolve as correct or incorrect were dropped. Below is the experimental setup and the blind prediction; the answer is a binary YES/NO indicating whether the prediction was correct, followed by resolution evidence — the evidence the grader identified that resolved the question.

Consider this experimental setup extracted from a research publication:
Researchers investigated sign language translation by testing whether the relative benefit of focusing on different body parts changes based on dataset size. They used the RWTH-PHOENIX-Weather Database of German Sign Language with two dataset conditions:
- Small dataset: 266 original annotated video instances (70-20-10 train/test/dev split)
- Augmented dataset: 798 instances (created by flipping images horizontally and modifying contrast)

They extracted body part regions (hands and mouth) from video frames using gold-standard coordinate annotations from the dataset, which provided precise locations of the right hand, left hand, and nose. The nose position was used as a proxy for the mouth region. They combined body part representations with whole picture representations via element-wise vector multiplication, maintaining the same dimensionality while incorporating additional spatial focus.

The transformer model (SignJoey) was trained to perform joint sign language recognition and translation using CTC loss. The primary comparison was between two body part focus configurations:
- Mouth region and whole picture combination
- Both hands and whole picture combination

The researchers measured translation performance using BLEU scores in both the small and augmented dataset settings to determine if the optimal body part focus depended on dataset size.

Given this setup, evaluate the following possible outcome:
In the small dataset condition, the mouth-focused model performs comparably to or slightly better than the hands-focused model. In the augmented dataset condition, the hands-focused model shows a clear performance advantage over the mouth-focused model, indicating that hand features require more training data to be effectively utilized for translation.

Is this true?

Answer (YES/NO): NO